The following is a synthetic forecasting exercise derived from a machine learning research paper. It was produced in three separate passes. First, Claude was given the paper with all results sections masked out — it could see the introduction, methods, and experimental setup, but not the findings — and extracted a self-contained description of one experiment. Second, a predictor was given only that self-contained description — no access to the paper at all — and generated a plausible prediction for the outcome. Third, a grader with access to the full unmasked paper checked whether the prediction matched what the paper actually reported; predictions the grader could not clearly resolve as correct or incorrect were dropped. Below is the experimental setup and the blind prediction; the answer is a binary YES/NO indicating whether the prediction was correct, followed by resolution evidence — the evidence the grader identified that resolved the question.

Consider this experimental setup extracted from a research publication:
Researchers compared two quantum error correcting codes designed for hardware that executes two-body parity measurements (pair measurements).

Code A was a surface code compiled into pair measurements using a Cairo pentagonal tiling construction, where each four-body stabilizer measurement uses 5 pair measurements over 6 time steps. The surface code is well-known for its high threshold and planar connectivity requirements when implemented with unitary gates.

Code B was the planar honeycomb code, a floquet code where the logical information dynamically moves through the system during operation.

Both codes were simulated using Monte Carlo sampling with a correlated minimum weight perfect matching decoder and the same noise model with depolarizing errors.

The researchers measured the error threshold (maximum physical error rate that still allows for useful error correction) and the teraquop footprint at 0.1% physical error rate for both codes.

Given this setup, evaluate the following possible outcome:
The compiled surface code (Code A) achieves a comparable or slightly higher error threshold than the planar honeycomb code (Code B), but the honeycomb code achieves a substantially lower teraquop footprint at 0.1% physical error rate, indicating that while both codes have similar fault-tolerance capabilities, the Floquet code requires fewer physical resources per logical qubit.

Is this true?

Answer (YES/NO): NO